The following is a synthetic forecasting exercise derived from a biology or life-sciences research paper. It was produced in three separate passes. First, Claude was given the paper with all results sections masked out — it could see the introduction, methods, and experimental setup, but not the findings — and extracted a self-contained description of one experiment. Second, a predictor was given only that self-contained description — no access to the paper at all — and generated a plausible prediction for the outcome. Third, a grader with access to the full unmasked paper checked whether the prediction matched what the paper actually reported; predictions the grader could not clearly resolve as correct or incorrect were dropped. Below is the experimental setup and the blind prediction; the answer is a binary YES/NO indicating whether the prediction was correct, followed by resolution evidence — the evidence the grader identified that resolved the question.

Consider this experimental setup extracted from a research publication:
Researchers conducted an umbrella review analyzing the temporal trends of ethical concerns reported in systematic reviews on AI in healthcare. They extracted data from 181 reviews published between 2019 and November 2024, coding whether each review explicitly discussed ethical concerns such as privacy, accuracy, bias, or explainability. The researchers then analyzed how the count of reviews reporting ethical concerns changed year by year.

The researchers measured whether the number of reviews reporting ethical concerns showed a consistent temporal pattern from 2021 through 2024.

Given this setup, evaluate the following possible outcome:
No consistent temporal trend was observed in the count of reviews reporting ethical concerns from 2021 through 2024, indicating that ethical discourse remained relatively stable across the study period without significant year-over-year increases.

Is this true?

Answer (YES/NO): NO